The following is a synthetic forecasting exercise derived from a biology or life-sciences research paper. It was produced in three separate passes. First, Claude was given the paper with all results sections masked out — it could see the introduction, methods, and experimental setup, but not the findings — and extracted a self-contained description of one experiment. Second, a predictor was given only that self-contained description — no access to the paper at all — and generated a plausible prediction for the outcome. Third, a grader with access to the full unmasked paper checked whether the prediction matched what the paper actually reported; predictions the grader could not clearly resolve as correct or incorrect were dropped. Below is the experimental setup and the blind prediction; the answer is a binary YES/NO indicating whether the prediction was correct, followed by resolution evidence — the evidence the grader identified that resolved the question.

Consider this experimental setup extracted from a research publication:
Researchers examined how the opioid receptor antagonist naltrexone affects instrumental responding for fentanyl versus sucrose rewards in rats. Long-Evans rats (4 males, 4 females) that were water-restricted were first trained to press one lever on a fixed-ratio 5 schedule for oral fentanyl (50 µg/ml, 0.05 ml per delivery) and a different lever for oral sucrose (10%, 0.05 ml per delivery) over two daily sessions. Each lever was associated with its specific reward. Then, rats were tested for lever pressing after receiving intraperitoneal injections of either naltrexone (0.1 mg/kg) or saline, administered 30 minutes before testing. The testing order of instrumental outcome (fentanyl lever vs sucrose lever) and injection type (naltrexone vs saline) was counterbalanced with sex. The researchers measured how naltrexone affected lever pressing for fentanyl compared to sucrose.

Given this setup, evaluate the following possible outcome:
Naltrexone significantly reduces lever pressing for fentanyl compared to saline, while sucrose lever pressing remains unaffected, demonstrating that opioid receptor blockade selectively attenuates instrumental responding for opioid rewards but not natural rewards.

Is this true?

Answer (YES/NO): NO